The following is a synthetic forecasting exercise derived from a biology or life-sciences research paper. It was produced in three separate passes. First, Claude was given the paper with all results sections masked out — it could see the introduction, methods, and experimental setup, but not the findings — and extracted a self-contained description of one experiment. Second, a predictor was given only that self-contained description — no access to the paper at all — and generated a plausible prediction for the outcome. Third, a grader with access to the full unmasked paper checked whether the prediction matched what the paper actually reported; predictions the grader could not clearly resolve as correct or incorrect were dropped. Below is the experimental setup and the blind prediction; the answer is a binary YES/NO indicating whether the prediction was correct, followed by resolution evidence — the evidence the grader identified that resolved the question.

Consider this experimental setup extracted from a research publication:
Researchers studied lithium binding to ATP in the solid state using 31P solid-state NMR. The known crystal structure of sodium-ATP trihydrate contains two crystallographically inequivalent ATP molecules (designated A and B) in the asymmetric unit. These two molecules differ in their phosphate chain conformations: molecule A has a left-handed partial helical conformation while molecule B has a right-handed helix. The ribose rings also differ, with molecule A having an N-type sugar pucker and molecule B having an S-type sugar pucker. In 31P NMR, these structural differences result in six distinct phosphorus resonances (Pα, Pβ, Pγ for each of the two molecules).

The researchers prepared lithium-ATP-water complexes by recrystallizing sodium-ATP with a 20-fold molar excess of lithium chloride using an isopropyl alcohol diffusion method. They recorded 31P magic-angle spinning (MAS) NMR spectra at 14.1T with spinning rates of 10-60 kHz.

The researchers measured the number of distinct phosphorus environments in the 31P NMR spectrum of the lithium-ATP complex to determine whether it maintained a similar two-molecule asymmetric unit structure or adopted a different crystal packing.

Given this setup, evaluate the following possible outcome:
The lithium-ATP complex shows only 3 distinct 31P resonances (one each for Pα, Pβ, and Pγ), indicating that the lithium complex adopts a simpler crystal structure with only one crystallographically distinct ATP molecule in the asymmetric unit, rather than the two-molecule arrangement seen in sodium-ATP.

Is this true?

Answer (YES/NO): NO